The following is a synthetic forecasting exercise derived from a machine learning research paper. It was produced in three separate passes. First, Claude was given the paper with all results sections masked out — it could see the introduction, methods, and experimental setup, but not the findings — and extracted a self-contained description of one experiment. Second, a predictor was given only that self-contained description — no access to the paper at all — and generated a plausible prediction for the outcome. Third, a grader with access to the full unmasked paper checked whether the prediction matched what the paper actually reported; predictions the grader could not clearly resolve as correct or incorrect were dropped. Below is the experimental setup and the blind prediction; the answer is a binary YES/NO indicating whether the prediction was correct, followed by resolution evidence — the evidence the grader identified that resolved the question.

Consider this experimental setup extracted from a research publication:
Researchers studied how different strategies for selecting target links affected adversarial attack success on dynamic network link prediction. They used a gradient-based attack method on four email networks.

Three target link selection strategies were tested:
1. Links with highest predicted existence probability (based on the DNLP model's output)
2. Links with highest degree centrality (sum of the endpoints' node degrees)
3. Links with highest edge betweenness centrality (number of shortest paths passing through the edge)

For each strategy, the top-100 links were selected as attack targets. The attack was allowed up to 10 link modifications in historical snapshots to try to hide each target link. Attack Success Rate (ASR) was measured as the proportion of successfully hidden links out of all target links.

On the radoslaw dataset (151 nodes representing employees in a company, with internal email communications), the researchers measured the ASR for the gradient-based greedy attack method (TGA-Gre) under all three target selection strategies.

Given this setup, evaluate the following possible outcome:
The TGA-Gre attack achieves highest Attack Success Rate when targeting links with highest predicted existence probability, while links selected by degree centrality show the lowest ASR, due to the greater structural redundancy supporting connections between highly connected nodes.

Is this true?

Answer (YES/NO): NO